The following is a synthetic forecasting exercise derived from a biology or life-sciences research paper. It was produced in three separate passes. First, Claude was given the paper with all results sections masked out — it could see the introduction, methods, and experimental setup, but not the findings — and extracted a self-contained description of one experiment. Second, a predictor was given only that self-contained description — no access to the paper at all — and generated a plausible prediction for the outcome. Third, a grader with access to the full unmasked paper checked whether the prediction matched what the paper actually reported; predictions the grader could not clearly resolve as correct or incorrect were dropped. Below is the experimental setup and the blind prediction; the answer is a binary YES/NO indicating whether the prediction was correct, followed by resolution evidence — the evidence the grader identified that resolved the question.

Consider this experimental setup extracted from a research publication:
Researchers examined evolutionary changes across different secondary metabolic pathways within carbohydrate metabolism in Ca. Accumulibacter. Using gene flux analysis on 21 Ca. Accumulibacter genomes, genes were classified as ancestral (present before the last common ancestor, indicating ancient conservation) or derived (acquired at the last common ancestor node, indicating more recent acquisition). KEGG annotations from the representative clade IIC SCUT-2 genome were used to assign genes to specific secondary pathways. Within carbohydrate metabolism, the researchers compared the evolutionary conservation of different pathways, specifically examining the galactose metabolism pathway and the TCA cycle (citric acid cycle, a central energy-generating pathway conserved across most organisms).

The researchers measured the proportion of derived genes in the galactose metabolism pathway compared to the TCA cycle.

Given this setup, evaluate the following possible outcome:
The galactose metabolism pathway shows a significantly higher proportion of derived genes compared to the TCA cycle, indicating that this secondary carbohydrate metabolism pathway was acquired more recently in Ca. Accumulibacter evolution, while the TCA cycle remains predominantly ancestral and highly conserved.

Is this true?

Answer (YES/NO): YES